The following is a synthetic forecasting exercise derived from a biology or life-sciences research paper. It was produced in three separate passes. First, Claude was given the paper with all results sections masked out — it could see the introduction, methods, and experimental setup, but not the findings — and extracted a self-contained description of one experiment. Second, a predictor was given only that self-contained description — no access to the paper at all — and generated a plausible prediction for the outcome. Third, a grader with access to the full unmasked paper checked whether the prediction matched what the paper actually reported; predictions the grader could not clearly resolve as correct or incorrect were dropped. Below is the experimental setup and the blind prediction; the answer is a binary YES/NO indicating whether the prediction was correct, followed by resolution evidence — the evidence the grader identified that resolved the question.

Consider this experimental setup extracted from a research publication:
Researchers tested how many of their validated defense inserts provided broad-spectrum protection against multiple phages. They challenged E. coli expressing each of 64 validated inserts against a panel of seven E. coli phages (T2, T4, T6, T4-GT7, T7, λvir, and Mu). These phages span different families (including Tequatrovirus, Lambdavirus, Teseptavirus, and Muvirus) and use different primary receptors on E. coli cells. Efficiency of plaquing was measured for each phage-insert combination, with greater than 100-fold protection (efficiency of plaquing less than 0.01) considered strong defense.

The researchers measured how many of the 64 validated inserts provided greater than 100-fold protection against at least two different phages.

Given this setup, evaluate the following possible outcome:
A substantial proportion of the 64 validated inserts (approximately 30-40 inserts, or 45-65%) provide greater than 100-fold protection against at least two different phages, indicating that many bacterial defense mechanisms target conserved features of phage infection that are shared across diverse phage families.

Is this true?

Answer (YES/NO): NO